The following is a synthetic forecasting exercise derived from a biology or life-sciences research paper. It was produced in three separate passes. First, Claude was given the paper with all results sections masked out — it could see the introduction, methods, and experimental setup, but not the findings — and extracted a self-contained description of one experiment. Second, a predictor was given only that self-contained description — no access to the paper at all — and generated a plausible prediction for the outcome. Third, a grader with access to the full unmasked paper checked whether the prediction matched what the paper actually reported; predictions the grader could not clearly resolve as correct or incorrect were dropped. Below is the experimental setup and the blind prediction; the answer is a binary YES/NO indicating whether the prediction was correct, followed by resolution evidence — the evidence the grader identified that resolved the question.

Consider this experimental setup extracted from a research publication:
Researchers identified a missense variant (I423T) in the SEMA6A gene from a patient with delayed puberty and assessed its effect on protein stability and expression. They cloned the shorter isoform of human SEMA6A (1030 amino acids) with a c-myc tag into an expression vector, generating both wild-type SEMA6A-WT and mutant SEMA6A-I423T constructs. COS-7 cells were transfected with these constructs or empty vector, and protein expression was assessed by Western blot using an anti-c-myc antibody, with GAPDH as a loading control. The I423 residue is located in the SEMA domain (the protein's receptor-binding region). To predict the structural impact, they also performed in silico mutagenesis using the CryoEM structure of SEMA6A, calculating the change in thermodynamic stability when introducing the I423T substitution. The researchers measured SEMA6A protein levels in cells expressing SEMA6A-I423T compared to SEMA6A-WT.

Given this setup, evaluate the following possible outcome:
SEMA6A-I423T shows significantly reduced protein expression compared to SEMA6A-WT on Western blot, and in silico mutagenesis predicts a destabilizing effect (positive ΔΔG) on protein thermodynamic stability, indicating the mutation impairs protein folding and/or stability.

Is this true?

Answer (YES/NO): YES